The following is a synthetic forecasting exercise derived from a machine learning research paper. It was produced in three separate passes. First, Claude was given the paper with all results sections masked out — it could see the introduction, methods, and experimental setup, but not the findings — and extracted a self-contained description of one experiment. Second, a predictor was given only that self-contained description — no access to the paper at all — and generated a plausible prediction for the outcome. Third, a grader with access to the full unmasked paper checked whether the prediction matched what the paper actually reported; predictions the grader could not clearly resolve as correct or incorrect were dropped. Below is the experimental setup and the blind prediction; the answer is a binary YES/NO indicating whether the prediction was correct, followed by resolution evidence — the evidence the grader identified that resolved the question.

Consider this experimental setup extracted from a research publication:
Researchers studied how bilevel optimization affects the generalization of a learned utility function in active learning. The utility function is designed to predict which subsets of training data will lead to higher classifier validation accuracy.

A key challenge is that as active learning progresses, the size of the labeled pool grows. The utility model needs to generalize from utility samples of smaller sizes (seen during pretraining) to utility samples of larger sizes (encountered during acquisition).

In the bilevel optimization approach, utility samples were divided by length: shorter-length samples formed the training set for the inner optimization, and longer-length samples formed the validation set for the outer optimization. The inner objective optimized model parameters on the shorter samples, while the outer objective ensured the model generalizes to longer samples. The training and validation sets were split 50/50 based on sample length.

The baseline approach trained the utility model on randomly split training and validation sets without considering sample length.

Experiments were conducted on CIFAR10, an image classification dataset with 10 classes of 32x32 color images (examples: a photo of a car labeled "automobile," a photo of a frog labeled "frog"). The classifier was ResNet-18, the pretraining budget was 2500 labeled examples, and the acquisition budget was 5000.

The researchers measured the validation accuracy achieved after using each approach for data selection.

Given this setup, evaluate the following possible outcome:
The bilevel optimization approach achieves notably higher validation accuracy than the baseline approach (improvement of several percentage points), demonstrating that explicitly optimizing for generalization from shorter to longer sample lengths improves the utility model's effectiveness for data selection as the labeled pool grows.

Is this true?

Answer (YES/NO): NO